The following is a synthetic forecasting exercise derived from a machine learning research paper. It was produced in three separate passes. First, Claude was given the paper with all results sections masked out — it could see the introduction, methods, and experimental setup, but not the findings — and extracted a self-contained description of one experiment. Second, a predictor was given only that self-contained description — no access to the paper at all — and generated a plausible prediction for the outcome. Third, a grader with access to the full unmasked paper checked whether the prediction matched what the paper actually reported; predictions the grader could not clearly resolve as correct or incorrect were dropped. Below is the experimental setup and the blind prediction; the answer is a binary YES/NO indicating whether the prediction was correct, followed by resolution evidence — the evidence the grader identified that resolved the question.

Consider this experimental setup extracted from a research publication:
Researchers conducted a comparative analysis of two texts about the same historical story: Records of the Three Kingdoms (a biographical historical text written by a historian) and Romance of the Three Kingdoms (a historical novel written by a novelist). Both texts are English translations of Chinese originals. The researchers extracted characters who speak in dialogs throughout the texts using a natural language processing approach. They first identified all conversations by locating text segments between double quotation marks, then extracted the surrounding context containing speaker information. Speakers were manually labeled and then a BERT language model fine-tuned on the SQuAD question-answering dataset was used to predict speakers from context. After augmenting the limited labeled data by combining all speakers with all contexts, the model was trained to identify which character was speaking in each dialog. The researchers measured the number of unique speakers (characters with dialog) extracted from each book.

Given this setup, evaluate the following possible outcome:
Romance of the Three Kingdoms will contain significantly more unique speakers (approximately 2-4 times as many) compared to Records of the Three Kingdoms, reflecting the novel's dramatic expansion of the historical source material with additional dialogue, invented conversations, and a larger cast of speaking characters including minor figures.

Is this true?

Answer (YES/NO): YES